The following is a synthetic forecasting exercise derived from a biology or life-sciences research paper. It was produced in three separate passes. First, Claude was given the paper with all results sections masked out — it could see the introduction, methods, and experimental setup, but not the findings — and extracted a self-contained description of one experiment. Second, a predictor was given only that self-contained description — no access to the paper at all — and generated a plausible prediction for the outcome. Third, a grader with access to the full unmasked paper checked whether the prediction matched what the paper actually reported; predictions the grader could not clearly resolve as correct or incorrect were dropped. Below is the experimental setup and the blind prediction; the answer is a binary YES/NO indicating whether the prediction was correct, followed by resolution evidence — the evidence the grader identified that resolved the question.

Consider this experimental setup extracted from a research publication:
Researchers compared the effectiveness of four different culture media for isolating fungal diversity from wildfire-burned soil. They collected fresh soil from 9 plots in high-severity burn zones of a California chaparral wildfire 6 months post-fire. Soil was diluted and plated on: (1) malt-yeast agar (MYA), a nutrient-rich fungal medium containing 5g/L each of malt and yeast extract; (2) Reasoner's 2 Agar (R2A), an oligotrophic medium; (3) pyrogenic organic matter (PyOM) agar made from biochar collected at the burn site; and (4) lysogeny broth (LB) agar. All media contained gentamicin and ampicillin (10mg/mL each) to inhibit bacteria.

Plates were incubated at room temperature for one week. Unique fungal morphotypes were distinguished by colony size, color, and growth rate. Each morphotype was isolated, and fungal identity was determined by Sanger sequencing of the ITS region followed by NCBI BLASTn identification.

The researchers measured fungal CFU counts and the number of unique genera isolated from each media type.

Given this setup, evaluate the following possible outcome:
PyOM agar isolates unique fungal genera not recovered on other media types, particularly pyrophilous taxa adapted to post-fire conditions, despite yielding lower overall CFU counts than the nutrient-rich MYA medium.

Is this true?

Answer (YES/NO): YES